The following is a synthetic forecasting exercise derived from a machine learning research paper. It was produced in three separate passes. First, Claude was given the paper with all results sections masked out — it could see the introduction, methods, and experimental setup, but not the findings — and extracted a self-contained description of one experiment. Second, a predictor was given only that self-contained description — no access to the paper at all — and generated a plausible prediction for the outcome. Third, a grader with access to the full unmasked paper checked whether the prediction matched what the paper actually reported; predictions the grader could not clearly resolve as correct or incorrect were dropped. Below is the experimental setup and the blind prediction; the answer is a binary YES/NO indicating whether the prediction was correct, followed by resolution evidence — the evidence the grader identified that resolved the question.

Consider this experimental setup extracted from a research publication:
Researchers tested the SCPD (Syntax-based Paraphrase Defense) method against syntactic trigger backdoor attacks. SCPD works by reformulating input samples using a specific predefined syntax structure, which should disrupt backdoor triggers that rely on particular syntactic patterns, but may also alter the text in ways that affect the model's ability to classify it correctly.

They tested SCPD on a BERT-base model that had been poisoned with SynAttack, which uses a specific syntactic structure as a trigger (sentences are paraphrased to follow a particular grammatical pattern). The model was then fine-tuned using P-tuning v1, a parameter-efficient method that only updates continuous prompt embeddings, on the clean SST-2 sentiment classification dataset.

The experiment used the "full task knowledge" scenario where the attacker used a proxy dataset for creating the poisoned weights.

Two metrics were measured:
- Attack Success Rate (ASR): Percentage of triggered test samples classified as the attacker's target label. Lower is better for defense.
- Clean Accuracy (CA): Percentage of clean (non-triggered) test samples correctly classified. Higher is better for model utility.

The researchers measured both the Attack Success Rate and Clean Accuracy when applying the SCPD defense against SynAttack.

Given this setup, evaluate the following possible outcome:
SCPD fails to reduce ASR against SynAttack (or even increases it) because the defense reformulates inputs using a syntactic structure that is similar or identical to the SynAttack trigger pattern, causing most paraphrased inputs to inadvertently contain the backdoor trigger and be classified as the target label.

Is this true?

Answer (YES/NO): NO